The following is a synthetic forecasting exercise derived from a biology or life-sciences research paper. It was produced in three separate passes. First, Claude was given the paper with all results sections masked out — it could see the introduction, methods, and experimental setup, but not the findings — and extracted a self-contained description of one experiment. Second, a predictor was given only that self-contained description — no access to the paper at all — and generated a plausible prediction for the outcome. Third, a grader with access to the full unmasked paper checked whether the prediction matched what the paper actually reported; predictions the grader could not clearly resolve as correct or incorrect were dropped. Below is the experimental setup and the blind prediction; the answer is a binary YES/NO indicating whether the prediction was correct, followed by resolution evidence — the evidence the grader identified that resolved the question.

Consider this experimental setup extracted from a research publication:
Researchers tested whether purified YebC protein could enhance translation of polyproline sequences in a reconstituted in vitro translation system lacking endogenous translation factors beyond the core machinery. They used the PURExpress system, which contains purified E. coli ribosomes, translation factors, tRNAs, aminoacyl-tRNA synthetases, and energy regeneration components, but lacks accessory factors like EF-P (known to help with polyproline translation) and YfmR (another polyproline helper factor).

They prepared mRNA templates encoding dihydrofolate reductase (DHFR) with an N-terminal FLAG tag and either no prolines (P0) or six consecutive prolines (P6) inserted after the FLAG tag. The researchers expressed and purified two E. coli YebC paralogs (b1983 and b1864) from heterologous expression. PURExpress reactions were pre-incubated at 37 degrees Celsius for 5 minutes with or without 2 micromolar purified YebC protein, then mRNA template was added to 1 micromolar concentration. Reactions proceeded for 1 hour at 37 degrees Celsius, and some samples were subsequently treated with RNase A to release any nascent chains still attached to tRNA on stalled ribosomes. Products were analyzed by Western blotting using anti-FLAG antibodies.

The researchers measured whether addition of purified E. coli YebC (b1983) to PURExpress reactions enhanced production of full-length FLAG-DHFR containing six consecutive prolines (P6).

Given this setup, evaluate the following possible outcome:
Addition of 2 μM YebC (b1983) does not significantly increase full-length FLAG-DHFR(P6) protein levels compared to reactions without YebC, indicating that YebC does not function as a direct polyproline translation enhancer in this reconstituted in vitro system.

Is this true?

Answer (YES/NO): NO